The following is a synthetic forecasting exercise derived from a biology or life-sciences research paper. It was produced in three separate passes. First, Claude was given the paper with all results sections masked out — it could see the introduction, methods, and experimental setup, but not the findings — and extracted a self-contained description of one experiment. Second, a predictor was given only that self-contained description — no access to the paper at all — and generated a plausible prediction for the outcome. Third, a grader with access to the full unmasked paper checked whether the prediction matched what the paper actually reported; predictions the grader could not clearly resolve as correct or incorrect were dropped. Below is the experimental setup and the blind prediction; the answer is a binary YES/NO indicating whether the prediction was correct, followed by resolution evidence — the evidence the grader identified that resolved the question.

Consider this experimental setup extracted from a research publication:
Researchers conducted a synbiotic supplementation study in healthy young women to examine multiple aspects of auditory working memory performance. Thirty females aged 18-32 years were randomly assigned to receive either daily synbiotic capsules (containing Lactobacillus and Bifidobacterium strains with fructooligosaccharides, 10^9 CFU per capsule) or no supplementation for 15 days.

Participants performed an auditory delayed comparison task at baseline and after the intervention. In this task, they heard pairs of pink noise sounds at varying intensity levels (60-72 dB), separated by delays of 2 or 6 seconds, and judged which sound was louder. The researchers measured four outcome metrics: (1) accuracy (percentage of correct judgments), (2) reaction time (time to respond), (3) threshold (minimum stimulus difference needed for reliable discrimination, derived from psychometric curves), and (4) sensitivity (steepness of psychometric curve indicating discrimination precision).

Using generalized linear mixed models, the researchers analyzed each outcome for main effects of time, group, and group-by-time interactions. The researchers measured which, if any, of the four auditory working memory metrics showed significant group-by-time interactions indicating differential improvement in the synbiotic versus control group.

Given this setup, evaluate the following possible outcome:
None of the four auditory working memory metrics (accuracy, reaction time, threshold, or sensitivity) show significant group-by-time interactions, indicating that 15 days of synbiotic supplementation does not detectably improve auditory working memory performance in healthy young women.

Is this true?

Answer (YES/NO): NO